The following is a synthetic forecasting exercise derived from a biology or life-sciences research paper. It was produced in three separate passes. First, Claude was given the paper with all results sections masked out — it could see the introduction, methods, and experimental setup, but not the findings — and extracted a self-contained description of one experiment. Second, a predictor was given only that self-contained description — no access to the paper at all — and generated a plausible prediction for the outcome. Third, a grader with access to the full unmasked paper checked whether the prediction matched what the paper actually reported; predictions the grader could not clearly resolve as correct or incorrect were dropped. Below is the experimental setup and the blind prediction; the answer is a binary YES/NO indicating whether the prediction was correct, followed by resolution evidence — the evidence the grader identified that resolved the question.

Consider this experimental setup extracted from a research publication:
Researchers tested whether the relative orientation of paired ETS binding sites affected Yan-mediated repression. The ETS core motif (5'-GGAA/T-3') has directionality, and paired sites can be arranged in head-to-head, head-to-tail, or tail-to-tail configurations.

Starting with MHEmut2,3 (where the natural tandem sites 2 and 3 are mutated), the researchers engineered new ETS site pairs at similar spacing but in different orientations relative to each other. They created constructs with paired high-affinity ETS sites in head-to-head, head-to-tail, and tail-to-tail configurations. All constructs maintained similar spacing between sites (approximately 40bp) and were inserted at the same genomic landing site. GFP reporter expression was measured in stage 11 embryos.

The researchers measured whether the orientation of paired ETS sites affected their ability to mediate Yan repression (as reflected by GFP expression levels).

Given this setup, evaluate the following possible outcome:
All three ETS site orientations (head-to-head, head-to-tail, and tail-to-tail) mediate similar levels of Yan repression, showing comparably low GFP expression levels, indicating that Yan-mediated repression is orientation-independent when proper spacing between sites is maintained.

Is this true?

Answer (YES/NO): YES